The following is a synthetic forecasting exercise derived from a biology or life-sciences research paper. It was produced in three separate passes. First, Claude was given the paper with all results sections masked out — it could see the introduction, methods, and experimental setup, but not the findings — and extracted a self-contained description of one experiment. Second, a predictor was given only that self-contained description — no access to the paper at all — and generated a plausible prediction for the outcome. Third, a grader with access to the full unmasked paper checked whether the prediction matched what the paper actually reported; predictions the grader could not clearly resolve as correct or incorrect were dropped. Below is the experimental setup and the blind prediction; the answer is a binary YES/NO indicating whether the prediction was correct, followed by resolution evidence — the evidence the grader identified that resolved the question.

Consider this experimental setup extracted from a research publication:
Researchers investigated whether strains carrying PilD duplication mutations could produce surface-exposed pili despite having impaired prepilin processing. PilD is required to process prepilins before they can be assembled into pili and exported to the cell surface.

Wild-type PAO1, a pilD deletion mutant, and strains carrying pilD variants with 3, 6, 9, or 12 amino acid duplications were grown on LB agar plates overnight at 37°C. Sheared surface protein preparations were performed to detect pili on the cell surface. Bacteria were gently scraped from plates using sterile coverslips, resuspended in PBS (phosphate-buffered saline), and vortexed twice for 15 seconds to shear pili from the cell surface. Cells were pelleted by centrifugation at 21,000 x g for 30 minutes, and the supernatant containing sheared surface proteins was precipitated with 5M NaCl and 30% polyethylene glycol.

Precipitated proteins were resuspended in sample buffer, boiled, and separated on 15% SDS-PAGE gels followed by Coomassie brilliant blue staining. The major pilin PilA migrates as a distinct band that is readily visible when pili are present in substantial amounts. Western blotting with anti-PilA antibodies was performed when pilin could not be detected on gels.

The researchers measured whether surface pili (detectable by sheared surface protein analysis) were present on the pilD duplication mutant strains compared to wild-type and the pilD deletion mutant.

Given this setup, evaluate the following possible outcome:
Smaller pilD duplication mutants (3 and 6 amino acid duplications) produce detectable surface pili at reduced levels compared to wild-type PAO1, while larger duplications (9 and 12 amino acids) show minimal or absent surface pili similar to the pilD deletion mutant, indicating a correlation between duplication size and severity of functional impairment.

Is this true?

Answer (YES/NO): NO